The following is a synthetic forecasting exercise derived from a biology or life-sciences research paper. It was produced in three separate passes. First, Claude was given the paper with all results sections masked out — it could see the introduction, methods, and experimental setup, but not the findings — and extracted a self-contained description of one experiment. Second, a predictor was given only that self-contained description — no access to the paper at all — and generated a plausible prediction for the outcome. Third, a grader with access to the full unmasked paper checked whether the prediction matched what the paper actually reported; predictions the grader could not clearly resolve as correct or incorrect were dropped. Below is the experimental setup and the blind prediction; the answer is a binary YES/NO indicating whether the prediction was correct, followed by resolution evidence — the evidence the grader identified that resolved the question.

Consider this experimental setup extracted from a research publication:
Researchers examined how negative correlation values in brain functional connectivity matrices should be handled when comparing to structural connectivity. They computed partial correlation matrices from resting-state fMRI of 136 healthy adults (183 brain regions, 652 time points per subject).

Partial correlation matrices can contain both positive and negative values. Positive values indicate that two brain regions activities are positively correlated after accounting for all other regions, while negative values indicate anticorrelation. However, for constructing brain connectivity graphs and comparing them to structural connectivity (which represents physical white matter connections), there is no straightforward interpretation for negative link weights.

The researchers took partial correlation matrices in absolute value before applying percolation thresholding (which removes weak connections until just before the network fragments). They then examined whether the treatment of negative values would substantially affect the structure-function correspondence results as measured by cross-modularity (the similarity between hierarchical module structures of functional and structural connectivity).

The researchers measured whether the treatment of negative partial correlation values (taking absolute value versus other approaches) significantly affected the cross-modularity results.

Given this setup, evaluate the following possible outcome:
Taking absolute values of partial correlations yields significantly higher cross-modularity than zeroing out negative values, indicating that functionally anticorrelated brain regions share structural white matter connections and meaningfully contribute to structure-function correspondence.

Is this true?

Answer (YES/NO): NO